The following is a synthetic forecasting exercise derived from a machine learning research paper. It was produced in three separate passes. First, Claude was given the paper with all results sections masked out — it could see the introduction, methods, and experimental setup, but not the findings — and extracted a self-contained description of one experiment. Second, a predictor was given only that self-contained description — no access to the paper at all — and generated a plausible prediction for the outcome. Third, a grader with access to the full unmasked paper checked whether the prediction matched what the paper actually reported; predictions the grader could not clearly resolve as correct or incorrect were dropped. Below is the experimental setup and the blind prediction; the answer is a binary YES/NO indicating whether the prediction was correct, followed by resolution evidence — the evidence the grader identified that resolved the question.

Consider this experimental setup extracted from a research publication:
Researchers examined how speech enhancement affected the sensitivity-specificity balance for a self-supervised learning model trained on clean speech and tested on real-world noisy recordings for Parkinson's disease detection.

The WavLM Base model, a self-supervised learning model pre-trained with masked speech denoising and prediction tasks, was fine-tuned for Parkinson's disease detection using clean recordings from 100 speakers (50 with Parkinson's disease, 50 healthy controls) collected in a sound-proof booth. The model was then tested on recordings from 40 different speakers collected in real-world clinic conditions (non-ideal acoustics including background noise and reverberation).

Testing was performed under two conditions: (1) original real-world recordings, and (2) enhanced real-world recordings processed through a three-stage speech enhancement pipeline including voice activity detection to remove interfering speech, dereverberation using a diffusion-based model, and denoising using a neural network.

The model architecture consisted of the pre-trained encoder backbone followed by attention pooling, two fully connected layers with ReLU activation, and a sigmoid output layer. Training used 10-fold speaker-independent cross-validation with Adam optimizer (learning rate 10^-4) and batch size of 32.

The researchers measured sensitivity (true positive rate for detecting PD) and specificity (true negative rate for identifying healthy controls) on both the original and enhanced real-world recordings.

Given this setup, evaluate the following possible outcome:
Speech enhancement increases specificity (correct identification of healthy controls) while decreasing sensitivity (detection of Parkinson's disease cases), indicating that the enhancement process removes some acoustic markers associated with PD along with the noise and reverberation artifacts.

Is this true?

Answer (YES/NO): YES